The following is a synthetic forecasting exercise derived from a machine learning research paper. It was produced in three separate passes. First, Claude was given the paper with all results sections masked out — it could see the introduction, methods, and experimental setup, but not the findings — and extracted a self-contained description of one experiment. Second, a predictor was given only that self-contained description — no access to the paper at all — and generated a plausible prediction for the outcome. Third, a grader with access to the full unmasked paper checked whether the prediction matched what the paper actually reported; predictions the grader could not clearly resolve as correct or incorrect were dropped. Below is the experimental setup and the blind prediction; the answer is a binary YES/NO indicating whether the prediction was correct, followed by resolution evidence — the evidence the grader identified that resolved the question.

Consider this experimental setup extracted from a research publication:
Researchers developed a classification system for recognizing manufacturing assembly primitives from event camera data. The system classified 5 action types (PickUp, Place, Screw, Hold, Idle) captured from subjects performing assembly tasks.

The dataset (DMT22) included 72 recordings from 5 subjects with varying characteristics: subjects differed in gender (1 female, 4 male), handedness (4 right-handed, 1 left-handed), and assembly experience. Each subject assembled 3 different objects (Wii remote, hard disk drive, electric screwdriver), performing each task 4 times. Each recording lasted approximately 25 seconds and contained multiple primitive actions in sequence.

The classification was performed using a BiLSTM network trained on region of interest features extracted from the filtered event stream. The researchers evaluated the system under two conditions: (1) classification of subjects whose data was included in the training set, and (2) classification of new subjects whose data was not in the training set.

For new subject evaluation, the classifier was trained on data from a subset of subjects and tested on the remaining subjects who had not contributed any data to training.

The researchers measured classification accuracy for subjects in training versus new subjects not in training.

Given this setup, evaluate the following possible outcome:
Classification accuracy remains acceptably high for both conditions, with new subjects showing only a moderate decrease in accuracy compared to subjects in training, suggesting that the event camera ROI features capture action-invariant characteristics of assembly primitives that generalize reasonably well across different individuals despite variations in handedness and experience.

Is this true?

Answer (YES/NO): NO